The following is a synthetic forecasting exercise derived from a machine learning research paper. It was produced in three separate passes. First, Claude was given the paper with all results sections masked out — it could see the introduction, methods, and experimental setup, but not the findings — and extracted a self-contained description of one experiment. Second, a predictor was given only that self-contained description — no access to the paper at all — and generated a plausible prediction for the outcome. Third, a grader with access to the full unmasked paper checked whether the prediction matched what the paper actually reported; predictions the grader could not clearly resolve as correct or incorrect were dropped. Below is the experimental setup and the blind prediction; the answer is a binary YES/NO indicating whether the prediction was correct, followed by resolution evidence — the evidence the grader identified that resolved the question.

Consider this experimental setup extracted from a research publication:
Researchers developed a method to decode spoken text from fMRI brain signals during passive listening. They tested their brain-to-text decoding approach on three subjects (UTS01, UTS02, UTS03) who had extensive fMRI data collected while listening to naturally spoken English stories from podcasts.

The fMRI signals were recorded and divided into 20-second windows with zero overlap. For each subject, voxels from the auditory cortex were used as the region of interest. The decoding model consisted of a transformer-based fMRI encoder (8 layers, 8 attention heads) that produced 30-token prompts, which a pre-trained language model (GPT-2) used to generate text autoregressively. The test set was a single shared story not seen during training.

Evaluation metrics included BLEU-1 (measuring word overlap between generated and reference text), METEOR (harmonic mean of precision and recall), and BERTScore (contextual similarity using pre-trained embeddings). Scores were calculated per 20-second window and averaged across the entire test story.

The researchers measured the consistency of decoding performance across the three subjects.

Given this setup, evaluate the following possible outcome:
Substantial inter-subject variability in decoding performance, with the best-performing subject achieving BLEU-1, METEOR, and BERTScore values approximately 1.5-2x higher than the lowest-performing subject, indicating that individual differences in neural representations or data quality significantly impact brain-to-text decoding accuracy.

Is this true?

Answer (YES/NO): NO